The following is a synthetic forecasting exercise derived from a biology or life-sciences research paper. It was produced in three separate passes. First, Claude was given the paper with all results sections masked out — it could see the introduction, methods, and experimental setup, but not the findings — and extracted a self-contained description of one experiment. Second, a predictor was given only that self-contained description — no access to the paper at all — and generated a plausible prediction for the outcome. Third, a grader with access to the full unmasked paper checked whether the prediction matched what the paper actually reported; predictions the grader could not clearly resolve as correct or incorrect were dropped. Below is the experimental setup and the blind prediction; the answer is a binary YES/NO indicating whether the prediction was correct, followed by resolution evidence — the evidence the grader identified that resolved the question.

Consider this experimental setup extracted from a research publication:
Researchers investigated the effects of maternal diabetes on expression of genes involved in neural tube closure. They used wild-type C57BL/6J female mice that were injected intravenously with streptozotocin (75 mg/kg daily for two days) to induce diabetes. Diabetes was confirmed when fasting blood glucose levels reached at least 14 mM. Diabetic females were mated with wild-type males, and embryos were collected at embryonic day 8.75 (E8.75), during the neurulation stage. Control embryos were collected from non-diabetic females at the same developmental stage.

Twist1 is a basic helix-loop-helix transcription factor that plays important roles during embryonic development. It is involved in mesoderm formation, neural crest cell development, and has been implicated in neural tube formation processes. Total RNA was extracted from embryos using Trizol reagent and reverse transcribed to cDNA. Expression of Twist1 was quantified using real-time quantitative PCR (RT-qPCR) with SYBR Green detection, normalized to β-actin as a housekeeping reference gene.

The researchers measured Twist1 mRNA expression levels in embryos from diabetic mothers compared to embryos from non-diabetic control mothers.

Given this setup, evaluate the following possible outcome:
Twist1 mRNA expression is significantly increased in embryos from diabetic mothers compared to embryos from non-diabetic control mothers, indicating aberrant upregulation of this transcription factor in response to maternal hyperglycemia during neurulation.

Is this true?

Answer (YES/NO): YES